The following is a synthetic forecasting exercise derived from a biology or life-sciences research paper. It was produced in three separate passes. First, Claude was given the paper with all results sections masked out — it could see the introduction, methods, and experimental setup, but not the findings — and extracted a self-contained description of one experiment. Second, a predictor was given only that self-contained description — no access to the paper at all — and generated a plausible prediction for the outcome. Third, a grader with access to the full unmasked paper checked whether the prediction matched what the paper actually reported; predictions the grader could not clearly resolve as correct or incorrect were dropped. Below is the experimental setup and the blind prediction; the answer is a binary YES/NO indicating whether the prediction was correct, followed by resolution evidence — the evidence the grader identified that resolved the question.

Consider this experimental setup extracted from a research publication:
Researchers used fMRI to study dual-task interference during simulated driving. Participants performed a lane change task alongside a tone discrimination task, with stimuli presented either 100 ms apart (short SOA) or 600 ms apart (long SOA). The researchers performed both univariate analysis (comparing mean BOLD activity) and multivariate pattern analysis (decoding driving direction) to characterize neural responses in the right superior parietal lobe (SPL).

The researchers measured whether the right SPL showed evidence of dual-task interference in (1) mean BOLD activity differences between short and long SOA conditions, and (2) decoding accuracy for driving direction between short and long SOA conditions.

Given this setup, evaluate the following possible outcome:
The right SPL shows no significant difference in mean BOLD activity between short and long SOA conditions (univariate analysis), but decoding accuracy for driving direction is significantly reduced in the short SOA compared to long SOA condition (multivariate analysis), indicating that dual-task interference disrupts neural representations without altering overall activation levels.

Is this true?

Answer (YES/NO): YES